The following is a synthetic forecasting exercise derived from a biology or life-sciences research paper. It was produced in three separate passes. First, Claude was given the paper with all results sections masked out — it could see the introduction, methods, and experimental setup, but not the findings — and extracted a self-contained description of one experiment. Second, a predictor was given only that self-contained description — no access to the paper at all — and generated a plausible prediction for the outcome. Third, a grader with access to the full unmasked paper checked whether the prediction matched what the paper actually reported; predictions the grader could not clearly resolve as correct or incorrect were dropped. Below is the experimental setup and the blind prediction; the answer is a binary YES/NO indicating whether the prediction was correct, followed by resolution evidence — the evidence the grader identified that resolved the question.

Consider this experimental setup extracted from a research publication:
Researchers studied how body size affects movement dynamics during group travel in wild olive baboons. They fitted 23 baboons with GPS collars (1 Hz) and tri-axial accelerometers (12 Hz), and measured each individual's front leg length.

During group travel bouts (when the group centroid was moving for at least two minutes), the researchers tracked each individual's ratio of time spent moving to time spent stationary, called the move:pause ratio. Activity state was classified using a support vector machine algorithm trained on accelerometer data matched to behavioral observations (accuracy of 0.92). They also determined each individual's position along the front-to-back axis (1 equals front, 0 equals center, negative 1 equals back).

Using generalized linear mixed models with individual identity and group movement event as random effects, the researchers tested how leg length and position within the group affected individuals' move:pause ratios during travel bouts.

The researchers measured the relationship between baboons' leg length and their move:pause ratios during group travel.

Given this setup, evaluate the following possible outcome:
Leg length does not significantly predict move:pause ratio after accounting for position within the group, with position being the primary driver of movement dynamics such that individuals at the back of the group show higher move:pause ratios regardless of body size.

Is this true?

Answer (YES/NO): NO